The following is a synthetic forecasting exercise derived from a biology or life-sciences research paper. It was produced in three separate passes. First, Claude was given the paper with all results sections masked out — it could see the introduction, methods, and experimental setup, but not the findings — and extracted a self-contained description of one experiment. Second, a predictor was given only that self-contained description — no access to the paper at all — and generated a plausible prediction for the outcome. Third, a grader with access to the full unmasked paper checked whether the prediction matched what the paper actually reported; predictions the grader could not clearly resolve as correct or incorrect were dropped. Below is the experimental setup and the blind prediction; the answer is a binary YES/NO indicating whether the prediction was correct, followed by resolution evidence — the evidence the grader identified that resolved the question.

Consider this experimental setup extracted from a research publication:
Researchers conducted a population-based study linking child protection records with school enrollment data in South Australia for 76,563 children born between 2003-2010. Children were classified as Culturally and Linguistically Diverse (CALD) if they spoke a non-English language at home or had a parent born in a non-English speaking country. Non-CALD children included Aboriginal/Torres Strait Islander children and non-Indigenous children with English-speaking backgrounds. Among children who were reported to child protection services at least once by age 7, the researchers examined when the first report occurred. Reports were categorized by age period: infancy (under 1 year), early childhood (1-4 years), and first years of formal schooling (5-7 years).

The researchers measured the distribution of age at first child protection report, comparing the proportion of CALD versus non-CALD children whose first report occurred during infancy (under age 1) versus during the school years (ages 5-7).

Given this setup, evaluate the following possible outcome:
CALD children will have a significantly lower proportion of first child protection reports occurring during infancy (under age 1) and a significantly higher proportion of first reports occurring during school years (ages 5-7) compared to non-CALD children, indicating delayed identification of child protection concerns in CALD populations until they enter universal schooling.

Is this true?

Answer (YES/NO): YES